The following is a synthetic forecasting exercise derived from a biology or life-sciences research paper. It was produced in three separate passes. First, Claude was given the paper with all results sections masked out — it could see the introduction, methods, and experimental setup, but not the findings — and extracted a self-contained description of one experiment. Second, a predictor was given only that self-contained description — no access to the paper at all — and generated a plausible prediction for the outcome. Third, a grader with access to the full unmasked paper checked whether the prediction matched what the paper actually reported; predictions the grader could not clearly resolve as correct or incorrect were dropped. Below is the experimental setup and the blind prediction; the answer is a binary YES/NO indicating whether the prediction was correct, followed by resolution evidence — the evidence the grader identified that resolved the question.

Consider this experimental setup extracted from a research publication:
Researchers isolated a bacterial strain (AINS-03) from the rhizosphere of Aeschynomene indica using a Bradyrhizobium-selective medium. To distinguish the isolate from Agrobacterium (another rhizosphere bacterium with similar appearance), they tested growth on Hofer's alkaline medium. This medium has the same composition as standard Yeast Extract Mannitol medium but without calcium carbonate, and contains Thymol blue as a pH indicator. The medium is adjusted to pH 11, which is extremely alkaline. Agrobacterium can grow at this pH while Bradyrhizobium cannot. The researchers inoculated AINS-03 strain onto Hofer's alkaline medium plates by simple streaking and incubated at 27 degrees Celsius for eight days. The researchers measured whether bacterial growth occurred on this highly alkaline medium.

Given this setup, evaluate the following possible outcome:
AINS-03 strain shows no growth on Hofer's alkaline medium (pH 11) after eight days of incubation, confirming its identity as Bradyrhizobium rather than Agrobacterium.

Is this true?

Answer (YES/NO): YES